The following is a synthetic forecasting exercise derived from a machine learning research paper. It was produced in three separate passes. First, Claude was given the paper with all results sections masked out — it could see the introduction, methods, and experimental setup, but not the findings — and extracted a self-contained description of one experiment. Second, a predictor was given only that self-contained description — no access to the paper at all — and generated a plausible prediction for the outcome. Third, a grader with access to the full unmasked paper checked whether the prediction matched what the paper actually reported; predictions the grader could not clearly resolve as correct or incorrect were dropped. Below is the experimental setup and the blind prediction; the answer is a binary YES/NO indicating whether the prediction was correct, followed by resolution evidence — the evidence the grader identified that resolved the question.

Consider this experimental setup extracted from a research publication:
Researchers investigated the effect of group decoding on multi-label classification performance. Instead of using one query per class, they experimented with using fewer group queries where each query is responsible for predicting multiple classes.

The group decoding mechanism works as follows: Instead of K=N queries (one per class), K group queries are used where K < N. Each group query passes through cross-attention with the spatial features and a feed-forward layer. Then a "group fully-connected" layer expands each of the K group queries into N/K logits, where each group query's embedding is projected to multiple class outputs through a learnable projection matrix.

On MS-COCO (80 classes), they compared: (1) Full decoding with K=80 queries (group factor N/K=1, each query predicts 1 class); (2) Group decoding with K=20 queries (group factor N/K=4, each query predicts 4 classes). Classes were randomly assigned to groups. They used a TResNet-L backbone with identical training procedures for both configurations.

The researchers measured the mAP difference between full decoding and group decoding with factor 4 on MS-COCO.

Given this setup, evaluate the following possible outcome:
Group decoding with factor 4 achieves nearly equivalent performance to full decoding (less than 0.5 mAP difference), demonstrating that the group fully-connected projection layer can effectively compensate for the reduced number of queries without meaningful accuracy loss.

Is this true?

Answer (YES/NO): YES